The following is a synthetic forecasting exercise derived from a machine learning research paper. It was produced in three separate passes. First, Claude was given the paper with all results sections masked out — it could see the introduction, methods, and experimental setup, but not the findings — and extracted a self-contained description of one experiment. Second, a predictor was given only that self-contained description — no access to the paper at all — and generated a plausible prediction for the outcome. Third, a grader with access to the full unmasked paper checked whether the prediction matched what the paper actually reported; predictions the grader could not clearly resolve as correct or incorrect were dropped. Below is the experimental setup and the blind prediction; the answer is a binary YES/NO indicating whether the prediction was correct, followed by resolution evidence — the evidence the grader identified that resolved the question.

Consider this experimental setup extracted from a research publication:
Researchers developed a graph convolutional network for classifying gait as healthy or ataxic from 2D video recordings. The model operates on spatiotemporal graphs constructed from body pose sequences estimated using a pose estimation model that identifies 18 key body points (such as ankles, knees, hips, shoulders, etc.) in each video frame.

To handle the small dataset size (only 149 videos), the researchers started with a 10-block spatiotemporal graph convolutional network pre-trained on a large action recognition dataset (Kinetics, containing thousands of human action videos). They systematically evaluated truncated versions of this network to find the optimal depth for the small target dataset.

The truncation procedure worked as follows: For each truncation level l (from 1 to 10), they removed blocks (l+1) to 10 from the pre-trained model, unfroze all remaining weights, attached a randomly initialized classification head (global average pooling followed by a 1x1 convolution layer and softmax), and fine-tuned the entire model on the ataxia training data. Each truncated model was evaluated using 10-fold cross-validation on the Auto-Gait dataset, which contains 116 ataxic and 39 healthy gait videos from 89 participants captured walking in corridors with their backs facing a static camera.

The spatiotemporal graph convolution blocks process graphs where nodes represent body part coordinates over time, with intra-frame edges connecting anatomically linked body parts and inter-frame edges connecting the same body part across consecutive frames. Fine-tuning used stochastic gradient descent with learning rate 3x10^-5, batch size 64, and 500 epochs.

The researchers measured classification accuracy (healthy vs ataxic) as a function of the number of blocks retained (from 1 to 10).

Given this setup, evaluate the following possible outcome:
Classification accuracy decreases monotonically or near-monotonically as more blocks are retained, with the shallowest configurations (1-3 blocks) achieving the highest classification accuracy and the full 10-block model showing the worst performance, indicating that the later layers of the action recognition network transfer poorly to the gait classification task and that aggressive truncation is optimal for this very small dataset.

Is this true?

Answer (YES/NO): NO